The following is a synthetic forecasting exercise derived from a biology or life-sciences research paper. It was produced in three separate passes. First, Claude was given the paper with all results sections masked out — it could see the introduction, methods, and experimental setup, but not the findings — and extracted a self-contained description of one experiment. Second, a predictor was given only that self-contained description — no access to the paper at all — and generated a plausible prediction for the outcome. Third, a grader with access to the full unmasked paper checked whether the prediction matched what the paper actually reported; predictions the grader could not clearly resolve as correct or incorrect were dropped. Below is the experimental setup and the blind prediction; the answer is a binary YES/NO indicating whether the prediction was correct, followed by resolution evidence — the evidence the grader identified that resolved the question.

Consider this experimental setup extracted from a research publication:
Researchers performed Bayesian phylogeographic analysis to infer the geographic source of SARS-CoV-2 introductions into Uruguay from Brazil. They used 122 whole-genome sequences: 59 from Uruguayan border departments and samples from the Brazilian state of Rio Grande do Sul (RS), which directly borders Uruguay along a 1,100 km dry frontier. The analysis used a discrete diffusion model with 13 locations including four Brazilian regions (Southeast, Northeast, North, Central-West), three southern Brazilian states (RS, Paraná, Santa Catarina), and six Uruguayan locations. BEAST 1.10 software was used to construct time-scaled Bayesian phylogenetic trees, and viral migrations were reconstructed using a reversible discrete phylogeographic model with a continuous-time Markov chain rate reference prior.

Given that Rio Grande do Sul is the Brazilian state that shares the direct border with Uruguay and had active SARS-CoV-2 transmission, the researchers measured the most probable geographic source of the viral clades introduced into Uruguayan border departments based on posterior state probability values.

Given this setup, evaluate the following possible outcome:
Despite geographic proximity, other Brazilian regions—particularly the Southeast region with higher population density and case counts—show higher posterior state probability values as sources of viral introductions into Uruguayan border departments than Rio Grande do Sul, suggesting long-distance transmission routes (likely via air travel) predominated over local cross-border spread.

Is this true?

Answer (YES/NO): YES